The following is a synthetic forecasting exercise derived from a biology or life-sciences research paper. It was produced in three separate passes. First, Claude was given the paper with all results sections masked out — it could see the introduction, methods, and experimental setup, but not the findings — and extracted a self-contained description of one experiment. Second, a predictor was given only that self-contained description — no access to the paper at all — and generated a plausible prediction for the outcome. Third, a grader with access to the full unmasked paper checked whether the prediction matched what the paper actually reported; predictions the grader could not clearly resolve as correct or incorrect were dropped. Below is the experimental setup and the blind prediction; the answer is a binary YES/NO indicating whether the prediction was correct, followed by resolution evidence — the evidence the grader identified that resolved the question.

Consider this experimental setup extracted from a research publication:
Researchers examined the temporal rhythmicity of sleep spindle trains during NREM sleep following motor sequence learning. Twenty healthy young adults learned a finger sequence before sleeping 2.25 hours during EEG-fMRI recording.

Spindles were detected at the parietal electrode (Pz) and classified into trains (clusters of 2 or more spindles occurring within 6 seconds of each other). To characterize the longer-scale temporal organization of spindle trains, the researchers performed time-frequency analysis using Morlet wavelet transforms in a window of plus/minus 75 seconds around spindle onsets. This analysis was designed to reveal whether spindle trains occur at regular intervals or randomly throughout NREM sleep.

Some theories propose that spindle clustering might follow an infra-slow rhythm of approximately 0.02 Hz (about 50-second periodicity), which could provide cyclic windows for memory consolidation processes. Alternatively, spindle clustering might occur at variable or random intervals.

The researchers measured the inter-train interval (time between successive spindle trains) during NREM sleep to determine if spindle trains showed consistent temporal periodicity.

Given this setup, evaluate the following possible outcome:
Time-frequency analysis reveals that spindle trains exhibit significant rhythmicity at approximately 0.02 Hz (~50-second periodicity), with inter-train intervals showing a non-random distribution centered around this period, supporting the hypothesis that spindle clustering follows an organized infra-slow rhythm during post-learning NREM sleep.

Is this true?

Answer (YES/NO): YES